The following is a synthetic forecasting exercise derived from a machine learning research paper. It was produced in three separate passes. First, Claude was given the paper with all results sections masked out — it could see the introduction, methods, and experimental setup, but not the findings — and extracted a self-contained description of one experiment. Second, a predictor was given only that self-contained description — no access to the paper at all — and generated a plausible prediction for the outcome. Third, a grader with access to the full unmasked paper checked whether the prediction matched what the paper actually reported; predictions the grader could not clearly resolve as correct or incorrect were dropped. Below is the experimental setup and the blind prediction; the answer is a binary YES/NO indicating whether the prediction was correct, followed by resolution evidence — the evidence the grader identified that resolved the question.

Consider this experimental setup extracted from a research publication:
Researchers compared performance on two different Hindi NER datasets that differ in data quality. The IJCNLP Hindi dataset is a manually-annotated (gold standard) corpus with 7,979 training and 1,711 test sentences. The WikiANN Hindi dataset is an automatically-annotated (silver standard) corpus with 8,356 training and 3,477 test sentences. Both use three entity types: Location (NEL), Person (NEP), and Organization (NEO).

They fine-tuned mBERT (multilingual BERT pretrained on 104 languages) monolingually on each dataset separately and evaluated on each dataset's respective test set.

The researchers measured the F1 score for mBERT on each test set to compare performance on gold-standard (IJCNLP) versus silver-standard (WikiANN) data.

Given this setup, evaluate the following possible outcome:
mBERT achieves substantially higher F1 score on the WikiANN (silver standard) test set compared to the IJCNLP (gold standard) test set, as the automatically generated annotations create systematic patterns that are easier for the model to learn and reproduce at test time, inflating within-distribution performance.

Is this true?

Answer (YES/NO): YES